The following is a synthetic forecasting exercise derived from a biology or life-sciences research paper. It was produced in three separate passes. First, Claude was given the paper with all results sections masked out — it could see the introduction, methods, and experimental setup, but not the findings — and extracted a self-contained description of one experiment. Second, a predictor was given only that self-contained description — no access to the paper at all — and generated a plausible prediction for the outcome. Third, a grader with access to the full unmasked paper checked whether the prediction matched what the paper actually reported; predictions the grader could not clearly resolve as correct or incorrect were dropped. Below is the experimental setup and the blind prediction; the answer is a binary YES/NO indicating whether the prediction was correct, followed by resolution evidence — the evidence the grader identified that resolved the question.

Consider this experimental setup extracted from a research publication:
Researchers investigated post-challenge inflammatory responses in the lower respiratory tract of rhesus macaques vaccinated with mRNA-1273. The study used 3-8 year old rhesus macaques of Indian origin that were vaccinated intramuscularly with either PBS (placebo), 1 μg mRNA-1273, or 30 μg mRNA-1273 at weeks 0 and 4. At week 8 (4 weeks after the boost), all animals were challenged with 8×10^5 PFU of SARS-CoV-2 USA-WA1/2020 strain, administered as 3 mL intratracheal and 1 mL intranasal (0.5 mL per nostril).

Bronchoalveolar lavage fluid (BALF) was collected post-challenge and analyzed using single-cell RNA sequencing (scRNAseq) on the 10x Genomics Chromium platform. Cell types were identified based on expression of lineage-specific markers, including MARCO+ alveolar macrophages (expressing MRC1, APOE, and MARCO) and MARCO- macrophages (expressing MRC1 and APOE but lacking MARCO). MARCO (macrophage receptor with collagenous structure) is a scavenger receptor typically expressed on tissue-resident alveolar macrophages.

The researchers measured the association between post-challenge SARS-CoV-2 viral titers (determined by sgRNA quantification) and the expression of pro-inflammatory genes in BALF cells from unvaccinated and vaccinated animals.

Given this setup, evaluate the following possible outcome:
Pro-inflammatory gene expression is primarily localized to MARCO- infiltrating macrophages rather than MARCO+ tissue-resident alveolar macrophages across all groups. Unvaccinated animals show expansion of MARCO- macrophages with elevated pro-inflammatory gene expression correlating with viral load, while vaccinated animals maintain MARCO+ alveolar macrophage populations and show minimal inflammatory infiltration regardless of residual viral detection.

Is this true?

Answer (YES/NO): NO